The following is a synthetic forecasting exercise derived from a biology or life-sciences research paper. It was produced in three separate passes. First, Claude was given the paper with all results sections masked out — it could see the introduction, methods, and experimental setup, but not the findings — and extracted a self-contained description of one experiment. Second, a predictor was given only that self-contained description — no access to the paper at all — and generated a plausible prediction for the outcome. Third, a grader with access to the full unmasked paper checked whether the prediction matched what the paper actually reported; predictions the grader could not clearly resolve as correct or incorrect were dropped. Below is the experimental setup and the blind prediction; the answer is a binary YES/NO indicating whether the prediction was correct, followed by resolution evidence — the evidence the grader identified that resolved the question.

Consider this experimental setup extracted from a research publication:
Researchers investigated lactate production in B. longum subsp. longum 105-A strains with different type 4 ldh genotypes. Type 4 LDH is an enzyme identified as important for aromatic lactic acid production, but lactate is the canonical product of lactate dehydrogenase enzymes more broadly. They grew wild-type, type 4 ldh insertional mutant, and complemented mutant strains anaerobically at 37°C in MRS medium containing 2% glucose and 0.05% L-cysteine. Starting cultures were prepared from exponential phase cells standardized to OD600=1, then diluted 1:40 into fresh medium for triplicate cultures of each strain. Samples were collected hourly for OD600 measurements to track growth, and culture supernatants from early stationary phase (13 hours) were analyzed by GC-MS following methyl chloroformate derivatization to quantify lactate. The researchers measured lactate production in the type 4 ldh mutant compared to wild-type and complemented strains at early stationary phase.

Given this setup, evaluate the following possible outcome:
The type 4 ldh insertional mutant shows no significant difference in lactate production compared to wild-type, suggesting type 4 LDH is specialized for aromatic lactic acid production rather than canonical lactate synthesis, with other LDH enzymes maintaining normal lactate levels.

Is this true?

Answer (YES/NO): YES